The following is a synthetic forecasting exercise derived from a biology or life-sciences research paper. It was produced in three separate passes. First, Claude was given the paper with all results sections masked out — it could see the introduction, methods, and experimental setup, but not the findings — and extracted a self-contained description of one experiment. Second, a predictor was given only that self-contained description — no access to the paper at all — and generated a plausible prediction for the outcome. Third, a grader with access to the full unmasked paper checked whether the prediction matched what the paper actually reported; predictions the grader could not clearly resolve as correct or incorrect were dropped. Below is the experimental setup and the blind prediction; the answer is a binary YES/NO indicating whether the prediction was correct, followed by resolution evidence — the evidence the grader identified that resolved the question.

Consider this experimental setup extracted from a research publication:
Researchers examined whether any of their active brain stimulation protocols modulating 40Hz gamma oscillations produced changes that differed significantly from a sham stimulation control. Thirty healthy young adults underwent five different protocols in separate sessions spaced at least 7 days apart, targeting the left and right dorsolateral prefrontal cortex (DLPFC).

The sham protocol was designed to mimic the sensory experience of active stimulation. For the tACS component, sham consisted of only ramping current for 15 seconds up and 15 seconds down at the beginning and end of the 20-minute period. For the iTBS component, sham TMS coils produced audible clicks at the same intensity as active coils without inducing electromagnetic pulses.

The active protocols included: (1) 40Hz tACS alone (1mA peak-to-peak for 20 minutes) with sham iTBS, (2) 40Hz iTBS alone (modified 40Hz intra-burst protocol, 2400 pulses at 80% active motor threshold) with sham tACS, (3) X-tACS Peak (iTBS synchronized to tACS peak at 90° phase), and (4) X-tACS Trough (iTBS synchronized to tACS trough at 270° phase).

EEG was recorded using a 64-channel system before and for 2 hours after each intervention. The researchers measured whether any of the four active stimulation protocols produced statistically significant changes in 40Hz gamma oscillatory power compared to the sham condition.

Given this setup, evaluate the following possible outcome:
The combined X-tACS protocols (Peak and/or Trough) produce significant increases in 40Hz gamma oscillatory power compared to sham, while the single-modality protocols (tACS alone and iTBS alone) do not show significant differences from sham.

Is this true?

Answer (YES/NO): NO